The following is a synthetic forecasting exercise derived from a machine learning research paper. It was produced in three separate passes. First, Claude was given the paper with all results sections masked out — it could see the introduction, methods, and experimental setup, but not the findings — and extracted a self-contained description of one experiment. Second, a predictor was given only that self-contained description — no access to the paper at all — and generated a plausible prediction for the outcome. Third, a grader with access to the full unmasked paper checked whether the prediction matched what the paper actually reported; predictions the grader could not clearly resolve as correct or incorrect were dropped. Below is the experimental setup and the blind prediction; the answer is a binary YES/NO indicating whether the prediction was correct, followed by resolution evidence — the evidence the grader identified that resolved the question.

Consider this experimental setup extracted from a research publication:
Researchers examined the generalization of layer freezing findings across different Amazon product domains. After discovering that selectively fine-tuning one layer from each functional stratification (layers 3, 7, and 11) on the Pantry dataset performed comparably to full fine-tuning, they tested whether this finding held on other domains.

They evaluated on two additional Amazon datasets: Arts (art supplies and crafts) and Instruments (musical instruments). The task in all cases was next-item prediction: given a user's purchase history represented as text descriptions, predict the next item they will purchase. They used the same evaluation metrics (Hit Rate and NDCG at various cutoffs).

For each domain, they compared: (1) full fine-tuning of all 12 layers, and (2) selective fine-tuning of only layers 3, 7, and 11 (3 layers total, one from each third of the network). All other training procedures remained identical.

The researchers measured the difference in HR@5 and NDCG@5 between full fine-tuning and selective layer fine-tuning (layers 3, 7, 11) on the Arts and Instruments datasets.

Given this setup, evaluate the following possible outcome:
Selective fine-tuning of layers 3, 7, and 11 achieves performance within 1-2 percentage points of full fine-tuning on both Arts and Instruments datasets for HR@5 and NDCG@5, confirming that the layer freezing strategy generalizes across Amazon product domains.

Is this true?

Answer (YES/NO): YES